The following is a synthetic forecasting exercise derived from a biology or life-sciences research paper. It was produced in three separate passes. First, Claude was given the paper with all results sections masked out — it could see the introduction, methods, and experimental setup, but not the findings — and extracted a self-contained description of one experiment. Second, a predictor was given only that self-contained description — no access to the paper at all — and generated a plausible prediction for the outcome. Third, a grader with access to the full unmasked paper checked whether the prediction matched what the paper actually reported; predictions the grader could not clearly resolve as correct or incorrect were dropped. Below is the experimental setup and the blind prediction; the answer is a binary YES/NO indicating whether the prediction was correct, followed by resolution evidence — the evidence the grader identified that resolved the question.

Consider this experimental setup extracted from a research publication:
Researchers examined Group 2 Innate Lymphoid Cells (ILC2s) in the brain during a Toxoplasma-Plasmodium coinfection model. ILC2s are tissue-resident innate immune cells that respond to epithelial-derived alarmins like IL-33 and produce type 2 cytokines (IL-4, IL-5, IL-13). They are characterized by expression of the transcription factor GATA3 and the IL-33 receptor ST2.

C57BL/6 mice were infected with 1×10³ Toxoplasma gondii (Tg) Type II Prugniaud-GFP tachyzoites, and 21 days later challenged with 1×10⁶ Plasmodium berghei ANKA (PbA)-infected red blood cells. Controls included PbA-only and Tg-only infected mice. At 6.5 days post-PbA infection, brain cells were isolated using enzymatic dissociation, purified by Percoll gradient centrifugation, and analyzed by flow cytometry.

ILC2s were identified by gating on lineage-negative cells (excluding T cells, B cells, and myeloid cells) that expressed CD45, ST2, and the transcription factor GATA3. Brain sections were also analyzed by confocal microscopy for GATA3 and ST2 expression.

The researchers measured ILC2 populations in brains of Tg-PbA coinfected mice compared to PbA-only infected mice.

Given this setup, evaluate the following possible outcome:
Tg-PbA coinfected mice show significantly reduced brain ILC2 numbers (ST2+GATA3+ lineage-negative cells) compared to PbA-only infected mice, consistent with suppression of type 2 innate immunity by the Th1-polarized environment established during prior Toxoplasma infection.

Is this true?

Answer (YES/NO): NO